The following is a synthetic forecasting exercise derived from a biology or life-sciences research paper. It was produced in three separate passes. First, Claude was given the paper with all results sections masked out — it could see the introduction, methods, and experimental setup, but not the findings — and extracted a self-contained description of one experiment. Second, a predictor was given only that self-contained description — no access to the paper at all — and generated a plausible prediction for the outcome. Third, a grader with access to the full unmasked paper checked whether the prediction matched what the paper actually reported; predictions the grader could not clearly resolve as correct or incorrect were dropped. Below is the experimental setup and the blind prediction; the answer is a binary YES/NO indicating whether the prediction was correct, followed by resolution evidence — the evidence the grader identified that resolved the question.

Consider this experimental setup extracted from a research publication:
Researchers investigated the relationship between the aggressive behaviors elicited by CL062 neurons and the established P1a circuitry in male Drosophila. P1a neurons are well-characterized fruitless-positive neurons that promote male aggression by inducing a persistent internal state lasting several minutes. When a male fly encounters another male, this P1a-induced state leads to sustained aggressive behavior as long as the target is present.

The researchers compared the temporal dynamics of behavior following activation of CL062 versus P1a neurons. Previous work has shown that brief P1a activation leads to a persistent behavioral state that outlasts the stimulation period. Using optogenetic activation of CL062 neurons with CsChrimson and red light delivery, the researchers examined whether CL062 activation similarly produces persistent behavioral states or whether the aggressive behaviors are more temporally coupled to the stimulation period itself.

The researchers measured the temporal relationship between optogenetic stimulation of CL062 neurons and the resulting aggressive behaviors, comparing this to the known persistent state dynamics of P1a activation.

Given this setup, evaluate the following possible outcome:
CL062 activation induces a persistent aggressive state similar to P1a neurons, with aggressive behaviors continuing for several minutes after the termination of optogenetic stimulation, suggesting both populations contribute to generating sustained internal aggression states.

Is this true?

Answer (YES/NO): NO